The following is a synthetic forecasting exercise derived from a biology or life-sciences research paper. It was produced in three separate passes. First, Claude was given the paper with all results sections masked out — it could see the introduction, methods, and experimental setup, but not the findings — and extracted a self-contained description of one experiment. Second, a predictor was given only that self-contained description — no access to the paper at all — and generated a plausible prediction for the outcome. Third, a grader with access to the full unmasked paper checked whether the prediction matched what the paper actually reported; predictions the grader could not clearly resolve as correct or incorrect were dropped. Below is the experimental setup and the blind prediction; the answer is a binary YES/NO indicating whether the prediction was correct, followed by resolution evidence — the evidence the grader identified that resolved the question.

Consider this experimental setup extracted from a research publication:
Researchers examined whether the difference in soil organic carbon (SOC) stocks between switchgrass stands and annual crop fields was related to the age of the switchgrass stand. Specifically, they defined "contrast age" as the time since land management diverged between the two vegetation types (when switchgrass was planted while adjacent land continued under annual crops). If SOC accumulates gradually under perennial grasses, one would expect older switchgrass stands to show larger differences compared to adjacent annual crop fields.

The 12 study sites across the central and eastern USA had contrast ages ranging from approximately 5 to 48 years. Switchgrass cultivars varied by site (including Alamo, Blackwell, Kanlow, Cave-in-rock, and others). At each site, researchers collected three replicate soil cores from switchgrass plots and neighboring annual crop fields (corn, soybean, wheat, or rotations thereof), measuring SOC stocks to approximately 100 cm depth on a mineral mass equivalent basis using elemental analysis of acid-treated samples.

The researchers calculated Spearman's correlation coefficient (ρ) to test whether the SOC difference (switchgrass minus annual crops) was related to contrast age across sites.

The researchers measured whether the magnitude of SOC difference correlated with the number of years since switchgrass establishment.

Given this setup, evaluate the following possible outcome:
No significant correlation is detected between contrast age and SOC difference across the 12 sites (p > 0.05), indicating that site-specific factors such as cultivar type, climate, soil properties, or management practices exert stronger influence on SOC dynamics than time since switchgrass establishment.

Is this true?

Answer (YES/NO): NO